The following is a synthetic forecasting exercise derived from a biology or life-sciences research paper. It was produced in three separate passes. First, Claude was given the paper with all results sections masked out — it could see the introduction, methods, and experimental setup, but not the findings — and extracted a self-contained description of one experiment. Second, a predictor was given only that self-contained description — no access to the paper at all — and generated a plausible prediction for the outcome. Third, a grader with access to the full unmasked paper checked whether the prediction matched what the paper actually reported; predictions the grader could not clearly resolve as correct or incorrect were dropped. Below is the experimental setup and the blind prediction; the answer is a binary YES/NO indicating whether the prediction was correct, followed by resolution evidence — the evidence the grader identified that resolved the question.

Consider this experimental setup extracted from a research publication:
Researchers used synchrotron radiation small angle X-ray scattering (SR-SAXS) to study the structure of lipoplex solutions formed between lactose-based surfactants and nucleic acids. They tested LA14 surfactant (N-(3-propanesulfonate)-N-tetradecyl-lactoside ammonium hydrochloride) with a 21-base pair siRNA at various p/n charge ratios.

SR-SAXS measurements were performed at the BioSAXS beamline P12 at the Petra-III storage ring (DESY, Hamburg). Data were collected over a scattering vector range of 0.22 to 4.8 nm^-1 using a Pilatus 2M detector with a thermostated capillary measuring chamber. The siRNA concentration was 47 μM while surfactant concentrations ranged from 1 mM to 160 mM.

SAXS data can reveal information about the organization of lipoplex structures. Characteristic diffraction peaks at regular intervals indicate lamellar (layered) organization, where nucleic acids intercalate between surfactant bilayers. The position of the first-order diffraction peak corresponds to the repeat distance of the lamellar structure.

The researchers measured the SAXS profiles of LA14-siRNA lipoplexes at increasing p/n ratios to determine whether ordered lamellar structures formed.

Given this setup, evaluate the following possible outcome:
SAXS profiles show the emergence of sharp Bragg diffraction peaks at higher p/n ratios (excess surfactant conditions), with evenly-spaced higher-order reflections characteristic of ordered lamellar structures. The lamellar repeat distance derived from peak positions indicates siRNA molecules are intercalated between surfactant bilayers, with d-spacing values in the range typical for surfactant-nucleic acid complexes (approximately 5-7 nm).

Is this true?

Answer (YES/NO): NO